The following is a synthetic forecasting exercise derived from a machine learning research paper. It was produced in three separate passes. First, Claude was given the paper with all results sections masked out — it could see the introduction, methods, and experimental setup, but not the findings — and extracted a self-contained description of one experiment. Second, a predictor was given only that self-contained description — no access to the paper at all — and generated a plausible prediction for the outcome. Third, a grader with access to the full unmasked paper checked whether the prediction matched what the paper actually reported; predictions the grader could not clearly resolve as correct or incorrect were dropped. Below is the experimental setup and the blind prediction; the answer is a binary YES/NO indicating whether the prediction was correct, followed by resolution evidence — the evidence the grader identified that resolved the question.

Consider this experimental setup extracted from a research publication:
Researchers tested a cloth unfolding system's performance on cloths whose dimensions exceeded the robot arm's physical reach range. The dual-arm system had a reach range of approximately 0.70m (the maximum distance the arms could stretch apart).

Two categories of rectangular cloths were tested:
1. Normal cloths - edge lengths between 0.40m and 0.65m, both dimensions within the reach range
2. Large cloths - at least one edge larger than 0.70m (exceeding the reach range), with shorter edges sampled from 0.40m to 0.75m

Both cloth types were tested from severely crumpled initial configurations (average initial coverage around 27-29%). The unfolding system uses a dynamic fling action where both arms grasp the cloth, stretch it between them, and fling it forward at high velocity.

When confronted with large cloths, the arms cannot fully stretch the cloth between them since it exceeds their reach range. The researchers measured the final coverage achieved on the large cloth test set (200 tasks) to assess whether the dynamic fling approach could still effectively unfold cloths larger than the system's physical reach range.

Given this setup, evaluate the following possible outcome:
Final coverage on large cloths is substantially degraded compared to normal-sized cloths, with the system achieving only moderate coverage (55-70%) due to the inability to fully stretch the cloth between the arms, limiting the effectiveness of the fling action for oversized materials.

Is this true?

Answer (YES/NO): NO